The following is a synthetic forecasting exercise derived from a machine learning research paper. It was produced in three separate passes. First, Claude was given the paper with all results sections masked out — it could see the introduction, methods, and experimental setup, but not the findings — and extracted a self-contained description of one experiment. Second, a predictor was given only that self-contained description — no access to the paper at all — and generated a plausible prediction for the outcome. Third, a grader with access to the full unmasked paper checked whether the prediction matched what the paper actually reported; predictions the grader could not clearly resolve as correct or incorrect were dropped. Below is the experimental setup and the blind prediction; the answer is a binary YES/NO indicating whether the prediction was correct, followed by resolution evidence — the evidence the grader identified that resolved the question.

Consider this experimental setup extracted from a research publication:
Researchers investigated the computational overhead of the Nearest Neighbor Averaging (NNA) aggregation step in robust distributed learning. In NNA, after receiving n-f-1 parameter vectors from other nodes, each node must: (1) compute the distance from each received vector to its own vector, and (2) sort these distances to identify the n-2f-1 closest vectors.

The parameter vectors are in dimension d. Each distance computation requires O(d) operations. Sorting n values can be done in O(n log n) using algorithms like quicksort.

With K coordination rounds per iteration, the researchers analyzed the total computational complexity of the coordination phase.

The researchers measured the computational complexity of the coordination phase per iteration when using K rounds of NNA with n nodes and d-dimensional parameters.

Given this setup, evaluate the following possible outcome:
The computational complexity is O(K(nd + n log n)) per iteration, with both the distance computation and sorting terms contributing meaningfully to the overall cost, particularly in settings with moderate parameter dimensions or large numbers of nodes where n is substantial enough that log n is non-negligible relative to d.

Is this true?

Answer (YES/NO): YES